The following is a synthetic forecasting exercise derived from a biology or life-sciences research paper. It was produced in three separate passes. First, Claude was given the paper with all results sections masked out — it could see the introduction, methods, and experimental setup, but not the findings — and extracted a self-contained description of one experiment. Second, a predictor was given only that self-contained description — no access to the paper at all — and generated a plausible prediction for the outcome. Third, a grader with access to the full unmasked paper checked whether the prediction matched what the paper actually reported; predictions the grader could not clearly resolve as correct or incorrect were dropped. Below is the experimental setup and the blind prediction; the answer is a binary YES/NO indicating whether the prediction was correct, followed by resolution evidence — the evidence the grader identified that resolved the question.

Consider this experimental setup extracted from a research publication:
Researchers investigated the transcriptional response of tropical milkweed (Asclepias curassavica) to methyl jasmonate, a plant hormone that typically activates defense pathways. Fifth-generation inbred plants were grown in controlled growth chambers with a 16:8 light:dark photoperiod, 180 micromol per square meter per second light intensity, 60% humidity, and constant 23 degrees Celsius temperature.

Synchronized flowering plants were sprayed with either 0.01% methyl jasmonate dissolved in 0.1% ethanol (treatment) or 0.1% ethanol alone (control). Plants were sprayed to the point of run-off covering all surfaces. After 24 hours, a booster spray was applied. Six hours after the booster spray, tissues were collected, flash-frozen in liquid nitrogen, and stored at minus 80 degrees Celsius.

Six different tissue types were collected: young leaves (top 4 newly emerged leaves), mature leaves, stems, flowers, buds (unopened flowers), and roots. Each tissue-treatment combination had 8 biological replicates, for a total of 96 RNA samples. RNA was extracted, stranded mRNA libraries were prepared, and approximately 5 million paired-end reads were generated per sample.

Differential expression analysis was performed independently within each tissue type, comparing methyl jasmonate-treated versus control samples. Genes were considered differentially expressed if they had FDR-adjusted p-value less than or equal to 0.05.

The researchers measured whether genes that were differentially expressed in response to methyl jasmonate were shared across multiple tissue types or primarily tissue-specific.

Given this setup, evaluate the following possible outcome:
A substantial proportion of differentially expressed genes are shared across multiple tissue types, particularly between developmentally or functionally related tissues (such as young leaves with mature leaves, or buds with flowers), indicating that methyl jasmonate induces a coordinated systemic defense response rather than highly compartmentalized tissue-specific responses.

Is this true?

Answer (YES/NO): NO